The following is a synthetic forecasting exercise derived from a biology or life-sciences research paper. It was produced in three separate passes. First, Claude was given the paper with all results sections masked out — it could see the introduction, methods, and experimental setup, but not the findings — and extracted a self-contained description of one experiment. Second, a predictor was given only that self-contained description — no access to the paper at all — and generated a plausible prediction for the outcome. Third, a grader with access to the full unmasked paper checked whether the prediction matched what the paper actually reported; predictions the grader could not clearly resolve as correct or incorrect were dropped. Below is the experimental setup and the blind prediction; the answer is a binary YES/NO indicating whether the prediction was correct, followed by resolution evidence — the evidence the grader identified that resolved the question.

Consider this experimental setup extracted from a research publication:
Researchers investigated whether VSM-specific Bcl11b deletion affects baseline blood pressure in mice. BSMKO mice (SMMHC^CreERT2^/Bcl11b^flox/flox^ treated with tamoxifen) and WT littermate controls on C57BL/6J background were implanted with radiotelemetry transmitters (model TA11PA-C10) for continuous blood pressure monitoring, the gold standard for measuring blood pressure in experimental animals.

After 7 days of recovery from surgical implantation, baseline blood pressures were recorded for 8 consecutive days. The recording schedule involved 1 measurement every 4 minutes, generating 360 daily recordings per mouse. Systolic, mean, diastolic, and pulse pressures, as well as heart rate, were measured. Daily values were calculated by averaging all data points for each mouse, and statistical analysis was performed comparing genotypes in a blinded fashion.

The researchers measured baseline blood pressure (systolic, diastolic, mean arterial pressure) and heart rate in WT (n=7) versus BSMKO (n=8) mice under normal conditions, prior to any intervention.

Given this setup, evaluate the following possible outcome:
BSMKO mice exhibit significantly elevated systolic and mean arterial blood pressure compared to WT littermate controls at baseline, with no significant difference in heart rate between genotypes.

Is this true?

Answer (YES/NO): NO